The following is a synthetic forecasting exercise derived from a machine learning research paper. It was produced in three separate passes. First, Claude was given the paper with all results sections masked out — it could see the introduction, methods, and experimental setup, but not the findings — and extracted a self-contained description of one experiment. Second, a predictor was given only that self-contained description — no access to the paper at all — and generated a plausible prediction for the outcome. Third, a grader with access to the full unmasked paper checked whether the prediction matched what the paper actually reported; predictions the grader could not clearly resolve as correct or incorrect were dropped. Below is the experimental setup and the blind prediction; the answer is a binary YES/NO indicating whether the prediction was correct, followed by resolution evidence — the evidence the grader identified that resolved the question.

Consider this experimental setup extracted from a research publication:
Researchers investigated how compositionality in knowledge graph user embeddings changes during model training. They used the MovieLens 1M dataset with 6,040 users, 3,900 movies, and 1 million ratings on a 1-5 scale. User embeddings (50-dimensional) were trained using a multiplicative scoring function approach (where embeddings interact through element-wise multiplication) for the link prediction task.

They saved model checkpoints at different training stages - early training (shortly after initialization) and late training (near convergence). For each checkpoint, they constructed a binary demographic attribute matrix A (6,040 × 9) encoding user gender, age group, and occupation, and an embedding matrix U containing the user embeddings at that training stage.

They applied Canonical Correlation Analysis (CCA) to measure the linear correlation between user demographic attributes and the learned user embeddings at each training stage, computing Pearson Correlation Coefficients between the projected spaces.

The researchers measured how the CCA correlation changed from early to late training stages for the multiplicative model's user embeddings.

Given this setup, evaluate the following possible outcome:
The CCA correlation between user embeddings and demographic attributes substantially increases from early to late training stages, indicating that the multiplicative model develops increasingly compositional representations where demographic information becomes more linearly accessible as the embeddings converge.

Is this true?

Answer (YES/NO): YES